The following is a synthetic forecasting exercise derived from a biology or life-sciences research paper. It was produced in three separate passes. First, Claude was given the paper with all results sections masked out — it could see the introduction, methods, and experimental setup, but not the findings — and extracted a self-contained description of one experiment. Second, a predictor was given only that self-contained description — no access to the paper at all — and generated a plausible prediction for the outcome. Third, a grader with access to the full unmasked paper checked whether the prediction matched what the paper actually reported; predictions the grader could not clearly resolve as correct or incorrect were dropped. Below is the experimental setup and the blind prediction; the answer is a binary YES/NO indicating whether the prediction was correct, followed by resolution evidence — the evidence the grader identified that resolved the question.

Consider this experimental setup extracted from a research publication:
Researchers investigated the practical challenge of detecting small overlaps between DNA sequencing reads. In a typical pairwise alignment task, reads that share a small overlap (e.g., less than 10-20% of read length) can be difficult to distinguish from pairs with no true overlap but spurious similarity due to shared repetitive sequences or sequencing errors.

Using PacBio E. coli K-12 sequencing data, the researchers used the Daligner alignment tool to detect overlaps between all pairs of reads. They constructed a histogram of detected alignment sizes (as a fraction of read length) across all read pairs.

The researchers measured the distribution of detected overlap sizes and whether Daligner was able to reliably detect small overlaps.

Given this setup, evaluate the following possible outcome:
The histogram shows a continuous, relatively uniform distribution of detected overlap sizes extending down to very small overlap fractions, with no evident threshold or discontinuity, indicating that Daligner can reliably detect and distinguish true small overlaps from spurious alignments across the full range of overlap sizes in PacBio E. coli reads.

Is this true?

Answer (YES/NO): NO